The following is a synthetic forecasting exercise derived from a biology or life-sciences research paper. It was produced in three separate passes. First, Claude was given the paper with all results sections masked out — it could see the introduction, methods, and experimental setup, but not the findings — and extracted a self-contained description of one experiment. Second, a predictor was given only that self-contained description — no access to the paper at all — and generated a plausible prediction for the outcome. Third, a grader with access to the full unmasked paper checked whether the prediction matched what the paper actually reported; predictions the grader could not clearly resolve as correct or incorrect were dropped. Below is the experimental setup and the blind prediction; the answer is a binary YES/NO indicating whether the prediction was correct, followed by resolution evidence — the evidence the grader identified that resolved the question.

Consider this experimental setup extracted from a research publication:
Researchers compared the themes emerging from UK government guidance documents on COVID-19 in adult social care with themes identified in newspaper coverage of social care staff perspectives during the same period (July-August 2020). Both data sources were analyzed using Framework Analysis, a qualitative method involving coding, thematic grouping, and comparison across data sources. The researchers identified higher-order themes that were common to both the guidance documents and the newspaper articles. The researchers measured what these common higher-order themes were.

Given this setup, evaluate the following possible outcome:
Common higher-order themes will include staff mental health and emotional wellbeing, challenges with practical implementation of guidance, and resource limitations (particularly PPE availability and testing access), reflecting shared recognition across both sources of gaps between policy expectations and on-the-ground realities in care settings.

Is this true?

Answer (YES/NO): NO